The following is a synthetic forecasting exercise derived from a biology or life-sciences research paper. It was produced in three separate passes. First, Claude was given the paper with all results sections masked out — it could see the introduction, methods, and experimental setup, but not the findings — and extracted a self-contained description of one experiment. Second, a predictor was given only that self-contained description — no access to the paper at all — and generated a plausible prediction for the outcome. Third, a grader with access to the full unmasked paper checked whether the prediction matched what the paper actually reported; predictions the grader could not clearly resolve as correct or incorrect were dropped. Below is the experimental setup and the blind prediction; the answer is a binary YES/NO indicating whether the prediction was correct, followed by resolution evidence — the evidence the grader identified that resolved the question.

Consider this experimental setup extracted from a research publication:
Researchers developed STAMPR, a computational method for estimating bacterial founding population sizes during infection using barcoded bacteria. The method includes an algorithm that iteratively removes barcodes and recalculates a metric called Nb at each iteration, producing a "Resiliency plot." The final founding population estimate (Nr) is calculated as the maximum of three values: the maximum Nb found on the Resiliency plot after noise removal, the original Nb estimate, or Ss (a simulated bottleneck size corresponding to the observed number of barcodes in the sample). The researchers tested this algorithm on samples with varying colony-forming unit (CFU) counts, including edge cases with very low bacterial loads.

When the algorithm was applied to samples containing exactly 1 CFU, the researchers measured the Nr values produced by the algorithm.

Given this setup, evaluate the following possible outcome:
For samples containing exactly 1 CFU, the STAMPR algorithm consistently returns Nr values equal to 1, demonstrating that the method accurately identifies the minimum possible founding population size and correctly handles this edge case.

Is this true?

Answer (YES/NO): NO